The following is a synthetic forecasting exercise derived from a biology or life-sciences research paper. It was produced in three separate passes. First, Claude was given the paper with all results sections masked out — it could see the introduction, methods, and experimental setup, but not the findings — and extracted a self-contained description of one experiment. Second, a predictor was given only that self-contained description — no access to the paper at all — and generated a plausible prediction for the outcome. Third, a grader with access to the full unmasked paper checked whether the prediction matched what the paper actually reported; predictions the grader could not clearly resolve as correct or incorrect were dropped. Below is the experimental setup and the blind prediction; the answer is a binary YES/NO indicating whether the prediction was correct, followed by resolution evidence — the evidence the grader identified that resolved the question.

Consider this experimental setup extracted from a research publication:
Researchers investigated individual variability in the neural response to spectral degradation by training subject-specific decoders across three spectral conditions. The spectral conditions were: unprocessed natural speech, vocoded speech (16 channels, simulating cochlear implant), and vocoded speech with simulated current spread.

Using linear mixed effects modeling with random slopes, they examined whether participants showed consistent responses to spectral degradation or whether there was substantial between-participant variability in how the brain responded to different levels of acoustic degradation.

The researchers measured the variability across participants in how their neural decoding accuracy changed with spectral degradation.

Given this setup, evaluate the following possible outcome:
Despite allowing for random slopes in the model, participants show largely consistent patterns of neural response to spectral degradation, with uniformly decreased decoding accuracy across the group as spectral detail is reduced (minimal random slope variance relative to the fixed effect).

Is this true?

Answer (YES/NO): NO